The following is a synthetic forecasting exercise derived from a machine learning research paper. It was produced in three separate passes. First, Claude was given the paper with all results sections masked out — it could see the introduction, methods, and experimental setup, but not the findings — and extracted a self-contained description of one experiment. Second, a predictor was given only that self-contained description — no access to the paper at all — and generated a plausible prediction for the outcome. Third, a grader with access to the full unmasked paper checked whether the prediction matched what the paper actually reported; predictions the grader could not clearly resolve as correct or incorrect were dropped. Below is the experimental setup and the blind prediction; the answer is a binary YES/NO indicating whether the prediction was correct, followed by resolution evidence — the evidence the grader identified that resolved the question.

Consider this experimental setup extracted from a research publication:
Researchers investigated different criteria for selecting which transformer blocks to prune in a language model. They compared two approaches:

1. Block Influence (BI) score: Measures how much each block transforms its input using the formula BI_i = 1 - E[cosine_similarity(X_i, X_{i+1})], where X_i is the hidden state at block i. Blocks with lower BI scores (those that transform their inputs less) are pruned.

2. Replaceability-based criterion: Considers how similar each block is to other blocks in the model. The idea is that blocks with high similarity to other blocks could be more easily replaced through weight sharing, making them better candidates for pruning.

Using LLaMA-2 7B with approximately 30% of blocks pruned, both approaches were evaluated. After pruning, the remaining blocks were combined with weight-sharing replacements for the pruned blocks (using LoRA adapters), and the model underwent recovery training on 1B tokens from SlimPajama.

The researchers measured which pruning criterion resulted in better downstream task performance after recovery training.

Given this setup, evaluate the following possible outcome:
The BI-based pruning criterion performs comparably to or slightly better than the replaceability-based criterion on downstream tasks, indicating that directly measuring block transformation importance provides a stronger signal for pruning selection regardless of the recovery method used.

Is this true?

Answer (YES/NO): YES